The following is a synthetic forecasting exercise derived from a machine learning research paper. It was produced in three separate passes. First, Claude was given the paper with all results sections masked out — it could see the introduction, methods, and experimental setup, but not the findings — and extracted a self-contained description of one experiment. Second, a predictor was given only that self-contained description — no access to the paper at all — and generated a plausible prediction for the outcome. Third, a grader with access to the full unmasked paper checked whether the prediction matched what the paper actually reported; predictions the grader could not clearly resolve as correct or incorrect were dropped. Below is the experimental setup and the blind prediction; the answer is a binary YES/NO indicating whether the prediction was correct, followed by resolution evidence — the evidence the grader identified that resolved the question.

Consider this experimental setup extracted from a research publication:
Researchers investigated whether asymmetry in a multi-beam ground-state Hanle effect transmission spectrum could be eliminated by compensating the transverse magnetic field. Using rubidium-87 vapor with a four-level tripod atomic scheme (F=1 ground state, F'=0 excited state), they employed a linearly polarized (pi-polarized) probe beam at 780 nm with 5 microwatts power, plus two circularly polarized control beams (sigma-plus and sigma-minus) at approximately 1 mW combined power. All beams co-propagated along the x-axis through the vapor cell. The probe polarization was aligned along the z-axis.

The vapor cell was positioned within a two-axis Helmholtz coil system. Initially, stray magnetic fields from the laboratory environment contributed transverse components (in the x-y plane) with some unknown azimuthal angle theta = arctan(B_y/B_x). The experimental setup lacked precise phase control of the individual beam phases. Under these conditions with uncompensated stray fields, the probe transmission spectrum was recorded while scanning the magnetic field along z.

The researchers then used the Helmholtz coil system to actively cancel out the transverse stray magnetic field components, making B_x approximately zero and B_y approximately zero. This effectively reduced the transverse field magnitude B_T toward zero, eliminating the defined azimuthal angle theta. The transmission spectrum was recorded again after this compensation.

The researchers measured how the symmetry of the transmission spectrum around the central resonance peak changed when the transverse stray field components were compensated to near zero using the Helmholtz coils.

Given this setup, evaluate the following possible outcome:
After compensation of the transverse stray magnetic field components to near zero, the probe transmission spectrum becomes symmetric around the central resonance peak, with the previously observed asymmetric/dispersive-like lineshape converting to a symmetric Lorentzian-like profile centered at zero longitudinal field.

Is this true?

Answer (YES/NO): NO